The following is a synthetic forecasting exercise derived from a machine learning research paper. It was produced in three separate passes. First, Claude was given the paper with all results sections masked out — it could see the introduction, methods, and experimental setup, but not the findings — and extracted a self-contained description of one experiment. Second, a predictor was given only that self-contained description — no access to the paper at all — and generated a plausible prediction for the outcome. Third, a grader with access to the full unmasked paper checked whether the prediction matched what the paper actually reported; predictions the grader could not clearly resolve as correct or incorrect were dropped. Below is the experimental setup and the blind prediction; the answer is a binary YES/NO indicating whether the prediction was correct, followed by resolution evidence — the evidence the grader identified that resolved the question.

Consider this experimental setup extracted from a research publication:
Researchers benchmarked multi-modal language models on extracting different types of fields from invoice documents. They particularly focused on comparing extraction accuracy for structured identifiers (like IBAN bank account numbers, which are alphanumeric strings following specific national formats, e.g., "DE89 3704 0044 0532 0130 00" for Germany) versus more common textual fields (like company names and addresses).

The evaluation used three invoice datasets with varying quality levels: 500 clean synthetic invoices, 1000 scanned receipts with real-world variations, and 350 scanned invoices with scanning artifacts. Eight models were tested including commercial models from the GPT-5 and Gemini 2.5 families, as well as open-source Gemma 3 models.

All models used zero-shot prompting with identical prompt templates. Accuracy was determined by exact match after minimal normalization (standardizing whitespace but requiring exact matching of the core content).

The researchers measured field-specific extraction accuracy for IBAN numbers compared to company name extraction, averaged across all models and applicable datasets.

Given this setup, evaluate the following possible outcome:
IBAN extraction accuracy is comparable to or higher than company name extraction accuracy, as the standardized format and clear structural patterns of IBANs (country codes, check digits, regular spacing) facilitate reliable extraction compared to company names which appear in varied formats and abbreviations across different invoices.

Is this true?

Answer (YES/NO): NO